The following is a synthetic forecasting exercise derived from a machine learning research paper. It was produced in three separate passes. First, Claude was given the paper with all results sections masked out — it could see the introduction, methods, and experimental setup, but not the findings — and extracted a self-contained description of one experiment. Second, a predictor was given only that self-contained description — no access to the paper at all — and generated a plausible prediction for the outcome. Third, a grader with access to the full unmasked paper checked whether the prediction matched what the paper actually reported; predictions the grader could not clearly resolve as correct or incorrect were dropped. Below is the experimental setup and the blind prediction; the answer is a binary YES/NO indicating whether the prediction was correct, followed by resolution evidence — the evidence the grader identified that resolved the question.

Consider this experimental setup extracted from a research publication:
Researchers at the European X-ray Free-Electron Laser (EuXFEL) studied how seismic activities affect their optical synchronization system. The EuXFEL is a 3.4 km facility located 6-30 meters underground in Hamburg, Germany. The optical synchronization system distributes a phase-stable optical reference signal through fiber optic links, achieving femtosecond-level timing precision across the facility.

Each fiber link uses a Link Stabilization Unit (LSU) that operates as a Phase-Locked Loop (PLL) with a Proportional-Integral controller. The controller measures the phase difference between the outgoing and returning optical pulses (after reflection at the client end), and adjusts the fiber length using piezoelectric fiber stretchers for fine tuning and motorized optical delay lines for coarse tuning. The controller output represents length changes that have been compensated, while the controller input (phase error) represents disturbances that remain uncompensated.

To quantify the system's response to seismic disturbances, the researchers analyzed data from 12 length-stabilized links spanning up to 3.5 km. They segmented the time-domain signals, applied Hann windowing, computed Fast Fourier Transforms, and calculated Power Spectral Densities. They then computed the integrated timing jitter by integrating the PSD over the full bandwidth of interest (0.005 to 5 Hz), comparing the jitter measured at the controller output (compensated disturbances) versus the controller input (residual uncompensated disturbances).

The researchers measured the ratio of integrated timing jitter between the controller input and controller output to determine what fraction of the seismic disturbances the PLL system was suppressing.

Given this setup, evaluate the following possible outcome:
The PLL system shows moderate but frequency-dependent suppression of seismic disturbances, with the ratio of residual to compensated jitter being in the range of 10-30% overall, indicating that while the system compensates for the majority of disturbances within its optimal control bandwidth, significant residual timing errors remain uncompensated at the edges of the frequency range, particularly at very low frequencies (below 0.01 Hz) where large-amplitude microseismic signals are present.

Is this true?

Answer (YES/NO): NO